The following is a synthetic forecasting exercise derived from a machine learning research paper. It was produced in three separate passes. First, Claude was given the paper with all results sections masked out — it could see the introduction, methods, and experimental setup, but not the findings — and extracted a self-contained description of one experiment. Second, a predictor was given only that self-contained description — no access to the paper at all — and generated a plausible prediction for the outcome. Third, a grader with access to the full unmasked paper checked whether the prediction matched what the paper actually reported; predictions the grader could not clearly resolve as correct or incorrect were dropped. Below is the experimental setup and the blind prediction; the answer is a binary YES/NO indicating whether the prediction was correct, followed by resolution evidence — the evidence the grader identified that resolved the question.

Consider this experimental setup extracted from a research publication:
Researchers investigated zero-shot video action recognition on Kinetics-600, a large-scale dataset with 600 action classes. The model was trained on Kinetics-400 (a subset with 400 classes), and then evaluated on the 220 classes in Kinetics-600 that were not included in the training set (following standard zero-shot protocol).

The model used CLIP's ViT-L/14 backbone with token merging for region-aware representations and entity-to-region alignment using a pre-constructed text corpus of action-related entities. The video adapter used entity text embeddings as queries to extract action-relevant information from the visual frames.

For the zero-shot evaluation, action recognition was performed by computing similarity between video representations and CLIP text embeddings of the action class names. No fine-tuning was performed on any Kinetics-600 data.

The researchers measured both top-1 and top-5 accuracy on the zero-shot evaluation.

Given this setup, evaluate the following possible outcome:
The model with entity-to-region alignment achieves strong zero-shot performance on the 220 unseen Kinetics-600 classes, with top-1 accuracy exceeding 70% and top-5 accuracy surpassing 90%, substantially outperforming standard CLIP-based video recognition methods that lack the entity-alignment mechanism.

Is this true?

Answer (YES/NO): YES